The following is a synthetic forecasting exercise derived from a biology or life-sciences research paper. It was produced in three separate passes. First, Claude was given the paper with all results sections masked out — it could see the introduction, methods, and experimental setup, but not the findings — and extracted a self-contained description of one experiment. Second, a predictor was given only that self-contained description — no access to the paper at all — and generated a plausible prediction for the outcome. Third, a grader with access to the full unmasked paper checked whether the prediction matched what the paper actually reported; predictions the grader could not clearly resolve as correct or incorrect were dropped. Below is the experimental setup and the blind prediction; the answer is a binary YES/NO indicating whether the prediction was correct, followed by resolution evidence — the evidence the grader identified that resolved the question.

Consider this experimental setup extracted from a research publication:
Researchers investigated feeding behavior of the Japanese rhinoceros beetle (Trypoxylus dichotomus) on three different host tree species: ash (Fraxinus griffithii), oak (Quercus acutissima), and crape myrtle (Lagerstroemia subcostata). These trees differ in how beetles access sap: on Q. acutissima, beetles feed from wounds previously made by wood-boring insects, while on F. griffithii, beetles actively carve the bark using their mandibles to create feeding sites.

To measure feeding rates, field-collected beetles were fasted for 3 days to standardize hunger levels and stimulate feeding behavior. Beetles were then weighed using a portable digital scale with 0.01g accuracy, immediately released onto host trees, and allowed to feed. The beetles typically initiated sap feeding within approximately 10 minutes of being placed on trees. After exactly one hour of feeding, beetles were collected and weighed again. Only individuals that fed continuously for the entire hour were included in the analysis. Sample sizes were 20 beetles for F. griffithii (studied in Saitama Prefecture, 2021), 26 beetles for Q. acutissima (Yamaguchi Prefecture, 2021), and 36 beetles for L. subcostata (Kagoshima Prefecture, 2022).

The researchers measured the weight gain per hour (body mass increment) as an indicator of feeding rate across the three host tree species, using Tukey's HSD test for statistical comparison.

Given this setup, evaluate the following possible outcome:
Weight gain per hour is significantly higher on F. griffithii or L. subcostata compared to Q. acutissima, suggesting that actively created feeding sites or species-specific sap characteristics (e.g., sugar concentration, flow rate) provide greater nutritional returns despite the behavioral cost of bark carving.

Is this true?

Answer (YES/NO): NO